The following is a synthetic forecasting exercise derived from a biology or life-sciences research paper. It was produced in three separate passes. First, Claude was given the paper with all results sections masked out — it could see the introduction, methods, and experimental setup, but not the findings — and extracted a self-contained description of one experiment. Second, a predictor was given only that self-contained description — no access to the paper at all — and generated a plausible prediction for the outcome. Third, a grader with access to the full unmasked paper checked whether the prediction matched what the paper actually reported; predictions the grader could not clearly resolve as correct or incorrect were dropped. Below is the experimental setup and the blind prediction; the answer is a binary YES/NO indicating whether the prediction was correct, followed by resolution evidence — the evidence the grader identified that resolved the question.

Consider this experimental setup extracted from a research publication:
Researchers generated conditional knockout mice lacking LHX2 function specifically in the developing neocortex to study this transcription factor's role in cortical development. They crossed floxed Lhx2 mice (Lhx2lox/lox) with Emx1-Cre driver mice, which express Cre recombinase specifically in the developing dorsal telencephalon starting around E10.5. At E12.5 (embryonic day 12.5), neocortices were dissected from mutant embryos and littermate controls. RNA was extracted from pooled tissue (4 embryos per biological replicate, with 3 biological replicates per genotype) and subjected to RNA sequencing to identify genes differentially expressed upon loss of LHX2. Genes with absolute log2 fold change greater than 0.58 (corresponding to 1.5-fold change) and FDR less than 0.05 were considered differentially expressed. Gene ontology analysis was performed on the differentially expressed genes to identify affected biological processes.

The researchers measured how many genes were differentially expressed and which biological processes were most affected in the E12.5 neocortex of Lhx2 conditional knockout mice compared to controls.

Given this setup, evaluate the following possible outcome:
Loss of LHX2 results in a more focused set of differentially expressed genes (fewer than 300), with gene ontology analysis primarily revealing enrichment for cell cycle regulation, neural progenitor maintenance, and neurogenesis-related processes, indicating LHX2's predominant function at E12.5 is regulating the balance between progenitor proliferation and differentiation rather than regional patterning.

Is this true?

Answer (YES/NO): NO